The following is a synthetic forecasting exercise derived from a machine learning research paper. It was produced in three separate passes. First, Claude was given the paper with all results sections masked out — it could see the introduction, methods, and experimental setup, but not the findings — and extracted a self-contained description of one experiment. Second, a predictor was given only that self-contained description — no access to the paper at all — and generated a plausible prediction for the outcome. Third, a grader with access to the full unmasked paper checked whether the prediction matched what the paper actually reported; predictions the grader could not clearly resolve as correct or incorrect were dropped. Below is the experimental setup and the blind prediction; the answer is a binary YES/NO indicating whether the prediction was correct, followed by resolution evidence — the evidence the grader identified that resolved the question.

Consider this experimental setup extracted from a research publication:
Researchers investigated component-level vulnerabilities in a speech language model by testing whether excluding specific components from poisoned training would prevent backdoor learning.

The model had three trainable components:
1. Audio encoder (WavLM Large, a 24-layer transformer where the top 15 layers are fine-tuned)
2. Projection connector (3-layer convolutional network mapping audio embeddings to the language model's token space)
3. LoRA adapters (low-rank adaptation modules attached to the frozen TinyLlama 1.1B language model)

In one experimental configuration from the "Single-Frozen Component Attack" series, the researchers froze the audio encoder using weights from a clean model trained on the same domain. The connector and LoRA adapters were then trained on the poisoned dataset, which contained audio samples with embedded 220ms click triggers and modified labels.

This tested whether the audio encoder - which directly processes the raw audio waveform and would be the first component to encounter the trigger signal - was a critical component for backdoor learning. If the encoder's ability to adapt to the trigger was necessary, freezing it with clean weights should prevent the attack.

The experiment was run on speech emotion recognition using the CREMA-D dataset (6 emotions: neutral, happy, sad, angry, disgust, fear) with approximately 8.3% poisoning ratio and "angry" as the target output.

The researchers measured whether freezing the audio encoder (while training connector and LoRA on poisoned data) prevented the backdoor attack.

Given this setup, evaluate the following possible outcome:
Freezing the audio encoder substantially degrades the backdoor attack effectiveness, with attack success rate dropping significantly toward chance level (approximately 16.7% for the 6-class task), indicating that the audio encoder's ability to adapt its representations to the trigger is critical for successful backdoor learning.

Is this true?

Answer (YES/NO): NO